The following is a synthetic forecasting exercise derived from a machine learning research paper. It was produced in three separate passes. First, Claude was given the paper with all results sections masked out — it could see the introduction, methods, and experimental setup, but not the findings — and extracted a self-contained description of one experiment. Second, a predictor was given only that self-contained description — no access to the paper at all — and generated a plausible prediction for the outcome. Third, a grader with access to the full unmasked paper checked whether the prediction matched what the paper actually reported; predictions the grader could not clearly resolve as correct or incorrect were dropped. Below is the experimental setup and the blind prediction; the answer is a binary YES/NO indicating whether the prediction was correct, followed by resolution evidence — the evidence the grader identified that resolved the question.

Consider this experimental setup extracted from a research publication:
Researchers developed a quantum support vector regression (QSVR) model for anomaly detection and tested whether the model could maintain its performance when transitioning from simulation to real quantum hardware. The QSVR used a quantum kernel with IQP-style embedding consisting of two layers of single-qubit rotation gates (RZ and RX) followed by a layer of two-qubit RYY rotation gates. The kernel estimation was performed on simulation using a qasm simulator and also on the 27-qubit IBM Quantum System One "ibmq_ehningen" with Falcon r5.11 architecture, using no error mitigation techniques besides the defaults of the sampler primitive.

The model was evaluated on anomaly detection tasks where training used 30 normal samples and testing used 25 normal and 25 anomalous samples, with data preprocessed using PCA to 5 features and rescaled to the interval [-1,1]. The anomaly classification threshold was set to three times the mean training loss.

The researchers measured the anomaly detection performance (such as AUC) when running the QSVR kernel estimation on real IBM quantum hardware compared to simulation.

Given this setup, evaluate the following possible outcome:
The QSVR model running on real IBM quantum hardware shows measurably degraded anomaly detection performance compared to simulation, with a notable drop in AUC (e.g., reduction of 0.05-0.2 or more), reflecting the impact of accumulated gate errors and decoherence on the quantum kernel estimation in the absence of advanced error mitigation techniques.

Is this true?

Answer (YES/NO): YES